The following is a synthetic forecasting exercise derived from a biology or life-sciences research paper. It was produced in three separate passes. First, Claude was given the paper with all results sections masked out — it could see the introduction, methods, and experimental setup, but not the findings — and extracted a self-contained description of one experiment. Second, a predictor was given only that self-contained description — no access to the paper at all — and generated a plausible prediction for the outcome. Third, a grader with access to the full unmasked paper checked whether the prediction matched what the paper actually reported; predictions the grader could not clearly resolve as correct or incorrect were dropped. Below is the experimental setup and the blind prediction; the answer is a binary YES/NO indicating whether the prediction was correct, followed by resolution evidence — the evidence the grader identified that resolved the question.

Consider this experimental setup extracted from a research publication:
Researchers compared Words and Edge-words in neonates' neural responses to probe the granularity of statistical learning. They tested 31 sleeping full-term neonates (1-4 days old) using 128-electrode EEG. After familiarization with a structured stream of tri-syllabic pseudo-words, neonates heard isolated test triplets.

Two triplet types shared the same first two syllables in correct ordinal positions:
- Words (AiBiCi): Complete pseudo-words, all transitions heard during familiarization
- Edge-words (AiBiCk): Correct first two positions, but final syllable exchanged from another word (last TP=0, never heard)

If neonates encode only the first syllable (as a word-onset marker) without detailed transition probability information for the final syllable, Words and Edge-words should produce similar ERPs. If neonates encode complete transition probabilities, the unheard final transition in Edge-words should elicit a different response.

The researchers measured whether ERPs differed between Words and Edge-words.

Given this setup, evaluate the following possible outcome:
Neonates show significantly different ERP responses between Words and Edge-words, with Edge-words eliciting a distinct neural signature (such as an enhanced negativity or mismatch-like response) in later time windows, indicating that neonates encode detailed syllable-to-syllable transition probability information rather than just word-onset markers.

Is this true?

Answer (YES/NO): NO